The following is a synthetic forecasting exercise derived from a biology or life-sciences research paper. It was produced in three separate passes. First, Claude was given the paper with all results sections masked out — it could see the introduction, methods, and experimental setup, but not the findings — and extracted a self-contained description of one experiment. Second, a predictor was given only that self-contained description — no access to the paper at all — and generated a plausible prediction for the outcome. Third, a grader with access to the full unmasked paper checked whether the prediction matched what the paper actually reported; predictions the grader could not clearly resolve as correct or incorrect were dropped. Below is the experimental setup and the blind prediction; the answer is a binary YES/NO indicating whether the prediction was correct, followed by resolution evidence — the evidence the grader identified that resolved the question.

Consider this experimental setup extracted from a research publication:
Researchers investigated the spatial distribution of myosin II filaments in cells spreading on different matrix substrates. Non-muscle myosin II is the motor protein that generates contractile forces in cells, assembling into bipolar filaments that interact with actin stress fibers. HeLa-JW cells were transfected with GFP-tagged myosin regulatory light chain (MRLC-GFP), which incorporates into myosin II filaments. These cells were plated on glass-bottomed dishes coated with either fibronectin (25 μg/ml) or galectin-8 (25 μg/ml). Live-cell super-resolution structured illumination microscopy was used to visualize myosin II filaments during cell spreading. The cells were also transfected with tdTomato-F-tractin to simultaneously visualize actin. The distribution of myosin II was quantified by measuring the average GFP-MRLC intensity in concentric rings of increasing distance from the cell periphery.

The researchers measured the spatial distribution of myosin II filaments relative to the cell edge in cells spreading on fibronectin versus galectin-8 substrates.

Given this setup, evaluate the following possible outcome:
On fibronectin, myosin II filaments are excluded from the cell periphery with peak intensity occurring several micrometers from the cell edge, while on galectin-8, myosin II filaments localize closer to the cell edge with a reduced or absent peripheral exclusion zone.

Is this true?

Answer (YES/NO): NO